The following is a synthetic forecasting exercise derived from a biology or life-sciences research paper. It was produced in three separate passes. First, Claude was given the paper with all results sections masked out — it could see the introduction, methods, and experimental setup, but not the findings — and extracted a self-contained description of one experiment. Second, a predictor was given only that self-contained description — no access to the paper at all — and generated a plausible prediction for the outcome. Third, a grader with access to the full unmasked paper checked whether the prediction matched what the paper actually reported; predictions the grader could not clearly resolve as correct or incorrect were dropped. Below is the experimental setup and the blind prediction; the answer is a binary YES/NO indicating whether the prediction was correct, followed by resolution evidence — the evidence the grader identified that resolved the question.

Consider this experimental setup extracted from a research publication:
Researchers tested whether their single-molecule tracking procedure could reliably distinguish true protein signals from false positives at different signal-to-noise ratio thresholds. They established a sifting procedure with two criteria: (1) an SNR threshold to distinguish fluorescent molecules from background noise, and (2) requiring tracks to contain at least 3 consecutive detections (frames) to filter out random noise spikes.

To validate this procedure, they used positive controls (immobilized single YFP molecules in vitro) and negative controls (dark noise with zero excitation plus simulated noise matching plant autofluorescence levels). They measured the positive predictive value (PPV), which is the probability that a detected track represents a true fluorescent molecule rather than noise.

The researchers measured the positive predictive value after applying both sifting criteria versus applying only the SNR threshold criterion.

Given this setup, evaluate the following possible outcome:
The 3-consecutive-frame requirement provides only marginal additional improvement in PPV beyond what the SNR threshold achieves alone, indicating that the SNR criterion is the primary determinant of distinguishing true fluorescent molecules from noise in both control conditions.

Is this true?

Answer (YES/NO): NO